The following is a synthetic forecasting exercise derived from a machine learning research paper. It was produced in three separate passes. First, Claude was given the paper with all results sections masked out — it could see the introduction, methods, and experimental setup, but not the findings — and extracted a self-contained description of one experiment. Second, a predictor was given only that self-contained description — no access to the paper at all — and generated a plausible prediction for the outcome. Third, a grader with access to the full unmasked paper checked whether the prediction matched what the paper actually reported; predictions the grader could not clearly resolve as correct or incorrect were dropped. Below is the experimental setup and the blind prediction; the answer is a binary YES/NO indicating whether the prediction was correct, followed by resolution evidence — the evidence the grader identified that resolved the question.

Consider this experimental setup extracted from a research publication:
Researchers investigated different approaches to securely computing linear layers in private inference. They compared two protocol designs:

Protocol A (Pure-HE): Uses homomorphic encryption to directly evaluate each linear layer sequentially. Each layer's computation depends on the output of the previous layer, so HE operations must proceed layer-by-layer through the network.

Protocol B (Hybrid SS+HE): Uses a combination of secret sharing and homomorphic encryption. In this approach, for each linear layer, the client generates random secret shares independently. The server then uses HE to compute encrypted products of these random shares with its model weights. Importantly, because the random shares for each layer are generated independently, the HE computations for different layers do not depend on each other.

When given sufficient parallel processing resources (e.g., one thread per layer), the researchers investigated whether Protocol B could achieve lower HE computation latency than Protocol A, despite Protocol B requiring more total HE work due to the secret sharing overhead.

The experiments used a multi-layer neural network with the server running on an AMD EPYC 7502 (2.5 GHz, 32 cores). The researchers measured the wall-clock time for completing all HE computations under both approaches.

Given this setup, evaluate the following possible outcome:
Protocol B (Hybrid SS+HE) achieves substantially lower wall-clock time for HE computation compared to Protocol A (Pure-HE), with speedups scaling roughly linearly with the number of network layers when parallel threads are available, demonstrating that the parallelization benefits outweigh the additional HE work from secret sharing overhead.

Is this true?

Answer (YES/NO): NO